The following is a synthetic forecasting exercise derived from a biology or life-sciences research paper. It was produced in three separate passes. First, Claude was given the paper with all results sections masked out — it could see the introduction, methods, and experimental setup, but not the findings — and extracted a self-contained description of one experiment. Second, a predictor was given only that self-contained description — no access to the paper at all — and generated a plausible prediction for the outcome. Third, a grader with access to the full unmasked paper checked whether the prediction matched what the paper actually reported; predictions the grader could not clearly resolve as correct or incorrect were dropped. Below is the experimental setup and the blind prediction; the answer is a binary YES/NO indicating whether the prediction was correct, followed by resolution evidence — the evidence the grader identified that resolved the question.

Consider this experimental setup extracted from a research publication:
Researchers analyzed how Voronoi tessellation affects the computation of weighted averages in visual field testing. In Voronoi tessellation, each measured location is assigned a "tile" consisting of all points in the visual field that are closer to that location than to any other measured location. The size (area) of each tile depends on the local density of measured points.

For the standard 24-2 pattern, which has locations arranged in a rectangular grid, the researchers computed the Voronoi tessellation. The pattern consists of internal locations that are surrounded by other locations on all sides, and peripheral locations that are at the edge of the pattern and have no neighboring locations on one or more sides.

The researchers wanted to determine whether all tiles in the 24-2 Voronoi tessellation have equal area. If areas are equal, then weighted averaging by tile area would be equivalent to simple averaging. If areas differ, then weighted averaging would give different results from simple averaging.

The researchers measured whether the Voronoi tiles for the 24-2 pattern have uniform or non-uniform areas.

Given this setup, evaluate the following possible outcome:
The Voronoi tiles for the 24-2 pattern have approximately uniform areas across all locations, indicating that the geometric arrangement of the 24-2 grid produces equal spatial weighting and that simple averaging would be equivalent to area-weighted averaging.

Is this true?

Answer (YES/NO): NO